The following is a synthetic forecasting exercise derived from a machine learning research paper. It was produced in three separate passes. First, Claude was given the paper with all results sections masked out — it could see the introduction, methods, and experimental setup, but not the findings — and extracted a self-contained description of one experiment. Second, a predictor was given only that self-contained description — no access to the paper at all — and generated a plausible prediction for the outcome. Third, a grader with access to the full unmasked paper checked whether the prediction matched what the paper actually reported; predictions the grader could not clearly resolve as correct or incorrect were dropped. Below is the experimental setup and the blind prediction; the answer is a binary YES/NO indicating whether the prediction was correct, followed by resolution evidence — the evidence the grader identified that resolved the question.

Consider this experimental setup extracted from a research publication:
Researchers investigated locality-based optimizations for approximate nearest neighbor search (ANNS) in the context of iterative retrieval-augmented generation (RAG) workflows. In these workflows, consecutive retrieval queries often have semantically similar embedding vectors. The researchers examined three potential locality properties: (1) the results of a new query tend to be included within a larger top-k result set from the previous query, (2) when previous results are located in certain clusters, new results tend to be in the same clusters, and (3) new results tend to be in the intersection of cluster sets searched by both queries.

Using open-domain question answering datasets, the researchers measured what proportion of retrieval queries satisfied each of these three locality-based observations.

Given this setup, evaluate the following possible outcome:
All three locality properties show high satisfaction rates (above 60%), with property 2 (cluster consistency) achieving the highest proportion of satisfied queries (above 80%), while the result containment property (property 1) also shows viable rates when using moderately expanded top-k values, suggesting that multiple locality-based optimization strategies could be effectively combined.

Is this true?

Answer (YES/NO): NO